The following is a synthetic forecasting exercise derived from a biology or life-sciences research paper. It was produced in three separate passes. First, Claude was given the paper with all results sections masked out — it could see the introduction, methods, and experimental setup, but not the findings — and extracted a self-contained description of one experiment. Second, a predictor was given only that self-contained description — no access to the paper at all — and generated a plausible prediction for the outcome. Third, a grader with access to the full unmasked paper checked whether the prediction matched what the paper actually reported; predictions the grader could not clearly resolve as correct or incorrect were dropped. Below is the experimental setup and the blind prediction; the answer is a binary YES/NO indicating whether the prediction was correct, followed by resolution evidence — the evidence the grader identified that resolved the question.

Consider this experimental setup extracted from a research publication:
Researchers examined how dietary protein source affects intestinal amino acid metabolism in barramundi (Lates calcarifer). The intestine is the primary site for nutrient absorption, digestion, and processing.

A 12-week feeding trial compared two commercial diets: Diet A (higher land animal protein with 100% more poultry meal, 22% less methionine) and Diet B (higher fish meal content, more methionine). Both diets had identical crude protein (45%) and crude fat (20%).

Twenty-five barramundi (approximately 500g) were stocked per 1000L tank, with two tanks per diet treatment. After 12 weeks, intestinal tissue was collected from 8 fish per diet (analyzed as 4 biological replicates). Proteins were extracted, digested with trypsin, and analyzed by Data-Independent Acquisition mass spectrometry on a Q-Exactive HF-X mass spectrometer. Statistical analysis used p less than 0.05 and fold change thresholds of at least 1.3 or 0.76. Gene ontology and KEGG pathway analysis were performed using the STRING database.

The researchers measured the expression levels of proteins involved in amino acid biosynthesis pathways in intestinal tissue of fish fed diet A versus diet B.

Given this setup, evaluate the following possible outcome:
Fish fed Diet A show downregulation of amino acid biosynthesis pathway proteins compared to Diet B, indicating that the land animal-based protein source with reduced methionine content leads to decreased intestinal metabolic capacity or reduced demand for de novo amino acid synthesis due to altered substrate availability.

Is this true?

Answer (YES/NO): YES